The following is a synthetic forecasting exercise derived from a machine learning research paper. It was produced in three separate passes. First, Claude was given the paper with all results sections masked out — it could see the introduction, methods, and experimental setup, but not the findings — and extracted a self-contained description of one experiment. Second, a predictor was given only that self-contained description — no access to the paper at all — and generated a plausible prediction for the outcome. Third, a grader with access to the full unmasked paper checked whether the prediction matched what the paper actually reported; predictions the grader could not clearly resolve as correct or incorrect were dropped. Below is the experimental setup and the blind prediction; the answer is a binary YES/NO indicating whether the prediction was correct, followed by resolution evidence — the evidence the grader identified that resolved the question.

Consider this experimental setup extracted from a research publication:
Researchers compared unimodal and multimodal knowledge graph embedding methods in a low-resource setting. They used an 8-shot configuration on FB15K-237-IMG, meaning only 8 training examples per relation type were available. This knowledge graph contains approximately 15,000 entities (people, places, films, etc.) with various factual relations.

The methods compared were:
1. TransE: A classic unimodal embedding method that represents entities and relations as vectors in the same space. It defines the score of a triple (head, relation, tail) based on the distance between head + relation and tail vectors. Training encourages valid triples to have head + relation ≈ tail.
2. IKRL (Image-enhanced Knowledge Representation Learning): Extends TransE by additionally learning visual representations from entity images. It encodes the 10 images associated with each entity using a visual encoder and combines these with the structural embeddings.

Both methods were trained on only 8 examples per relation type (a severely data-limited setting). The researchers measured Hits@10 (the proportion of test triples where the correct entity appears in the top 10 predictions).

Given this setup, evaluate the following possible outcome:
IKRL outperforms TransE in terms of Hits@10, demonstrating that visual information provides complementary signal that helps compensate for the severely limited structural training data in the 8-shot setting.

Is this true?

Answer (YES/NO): YES